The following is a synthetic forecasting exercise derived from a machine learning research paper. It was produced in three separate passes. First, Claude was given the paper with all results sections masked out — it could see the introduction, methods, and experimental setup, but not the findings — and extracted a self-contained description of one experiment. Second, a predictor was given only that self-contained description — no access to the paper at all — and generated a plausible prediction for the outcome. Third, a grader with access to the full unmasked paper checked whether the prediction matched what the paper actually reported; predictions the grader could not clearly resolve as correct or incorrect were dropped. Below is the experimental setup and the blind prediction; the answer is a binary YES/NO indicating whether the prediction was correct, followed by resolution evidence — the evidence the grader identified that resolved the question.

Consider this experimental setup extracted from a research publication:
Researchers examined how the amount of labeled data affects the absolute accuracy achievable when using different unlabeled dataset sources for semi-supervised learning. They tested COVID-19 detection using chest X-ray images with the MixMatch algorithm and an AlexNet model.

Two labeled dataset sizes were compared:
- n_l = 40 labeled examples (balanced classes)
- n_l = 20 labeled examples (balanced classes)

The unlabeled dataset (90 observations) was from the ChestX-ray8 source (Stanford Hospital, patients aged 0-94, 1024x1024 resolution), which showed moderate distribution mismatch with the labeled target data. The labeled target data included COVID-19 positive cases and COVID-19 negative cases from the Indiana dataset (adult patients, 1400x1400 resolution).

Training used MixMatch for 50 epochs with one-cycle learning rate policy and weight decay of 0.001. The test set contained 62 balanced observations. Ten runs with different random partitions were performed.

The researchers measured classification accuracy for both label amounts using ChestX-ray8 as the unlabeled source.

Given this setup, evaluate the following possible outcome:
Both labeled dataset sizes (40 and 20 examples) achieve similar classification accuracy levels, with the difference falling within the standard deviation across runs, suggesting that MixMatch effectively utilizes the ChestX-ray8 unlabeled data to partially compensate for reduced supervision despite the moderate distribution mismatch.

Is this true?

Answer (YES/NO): YES